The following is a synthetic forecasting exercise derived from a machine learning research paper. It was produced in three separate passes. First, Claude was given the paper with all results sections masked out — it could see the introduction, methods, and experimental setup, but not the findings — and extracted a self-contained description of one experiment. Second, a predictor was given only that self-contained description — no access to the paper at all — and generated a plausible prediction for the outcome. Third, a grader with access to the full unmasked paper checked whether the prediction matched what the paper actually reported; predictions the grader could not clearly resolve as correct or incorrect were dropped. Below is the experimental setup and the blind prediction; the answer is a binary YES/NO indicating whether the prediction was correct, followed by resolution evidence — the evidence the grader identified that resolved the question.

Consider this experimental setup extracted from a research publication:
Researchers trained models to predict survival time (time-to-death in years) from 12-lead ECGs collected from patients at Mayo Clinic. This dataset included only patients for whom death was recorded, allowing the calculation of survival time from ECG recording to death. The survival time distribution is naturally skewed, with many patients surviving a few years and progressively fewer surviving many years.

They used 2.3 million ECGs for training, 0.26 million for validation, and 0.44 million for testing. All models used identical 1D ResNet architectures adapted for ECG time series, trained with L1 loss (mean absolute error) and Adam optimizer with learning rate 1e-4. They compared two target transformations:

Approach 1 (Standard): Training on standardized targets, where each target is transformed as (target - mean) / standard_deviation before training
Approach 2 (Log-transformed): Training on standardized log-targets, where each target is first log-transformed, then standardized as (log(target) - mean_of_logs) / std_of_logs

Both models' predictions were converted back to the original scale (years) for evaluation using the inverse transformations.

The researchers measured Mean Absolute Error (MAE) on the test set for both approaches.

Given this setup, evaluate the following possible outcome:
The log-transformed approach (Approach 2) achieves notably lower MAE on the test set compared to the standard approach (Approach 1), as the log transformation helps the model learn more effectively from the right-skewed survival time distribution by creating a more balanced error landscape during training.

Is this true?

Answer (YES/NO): YES